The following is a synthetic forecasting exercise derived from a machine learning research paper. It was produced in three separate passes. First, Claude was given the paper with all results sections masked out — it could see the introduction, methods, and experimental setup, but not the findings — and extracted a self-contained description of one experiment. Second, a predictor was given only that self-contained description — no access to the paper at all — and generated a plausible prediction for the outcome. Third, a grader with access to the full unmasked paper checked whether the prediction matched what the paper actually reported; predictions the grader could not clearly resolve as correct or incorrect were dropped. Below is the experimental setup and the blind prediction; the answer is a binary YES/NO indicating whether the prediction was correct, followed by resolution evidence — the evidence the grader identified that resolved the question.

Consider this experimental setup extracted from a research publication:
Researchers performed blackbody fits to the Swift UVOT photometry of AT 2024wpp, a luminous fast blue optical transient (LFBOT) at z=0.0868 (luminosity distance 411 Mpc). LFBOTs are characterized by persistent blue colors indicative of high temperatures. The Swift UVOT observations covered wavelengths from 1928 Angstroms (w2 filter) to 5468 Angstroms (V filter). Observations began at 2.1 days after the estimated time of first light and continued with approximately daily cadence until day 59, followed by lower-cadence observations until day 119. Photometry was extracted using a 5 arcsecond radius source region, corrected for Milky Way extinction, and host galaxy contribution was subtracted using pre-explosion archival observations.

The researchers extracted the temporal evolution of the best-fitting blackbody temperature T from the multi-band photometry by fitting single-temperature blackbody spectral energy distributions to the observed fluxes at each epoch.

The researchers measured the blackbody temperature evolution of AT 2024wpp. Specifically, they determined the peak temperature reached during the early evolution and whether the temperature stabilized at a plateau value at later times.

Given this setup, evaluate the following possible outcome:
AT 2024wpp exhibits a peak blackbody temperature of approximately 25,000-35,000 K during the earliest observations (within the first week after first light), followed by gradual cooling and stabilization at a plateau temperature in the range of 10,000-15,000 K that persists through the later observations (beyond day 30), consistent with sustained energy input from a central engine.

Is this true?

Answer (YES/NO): NO